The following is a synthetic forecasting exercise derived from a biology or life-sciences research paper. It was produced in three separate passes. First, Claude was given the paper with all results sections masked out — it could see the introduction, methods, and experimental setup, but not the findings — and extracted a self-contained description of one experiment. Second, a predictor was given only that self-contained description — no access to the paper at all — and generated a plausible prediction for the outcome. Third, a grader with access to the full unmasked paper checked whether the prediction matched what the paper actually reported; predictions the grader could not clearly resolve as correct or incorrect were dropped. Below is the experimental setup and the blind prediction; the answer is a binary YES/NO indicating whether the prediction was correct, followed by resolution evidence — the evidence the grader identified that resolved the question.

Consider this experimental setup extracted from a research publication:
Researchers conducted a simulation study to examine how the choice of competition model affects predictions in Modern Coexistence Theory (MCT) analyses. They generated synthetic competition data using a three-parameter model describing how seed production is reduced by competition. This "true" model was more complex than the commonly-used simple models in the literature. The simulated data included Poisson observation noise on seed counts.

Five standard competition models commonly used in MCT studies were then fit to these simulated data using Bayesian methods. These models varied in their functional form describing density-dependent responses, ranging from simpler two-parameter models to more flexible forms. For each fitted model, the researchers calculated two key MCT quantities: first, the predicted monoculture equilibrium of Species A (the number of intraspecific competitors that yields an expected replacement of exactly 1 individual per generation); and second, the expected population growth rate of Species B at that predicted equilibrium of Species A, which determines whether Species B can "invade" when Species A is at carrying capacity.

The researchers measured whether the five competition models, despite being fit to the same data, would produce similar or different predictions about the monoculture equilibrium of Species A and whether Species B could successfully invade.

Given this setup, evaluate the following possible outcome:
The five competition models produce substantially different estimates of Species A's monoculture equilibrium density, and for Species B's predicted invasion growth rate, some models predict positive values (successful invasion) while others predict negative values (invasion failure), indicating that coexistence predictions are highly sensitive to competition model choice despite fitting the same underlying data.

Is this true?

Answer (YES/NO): YES